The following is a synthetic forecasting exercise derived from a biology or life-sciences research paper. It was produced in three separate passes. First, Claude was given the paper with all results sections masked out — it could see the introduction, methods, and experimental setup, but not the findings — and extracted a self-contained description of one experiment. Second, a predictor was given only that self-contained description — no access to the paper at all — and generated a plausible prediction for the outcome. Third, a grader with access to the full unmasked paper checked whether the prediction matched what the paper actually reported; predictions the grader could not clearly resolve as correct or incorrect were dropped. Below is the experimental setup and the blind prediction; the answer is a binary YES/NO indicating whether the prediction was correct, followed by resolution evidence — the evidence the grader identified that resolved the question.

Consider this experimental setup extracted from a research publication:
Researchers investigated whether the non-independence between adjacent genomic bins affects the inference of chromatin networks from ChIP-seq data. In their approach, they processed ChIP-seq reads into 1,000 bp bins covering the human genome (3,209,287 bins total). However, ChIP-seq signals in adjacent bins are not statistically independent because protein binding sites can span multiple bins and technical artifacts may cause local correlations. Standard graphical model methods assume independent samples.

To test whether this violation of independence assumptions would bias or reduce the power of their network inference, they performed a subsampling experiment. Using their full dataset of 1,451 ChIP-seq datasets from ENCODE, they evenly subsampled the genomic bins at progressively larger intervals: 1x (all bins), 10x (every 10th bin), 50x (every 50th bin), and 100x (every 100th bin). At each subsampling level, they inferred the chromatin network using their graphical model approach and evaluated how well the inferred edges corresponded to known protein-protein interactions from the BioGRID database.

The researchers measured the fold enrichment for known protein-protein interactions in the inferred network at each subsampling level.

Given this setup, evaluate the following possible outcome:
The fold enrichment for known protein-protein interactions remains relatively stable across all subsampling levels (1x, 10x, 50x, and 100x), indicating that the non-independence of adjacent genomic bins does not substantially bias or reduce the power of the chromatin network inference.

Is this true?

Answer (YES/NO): NO